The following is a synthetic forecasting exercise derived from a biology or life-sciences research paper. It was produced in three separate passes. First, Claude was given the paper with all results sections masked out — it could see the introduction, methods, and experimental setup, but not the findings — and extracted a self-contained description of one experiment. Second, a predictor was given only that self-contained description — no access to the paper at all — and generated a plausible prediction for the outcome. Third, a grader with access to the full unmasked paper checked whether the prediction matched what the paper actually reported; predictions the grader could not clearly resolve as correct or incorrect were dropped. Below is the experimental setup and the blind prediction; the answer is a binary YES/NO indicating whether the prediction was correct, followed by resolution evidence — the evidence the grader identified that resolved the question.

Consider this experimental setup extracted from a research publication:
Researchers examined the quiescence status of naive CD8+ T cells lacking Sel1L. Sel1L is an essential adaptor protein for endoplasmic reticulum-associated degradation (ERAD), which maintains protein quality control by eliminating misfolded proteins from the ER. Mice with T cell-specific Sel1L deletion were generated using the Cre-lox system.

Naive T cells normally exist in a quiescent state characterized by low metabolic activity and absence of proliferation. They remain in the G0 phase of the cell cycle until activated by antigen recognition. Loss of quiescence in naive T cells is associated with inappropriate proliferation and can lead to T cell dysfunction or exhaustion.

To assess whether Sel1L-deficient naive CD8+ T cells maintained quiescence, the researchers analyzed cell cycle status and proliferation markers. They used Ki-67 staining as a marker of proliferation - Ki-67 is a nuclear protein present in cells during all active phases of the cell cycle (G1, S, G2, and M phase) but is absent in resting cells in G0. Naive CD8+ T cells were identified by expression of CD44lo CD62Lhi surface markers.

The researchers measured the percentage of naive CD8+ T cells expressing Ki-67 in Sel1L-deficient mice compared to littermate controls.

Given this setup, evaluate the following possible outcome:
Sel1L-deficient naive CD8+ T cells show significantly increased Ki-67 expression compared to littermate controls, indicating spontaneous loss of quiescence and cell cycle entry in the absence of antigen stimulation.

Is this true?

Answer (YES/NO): YES